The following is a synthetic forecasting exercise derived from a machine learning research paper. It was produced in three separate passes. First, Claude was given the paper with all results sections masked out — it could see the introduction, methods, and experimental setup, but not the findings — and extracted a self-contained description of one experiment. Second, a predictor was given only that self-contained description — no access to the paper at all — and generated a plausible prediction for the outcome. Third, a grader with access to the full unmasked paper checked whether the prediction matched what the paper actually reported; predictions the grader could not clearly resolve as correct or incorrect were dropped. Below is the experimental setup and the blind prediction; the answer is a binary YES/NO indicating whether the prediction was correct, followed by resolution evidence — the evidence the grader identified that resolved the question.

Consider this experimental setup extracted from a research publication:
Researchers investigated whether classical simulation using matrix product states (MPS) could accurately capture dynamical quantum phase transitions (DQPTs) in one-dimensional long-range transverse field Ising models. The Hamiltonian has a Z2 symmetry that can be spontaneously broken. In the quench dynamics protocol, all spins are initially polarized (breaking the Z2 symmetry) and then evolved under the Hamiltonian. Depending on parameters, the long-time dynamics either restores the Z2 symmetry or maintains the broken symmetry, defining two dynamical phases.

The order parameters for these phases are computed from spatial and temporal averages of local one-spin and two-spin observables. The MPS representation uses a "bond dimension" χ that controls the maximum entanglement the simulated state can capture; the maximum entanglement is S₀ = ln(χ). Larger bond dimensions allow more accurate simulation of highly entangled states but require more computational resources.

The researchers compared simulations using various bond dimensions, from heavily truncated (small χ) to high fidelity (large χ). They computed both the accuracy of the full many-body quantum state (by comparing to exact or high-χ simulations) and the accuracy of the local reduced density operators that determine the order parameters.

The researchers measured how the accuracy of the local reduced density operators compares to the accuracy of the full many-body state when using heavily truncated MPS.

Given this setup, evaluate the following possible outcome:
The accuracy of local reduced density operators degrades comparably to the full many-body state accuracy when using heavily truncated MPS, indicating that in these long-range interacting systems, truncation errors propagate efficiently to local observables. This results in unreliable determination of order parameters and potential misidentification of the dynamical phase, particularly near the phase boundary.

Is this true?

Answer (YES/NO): NO